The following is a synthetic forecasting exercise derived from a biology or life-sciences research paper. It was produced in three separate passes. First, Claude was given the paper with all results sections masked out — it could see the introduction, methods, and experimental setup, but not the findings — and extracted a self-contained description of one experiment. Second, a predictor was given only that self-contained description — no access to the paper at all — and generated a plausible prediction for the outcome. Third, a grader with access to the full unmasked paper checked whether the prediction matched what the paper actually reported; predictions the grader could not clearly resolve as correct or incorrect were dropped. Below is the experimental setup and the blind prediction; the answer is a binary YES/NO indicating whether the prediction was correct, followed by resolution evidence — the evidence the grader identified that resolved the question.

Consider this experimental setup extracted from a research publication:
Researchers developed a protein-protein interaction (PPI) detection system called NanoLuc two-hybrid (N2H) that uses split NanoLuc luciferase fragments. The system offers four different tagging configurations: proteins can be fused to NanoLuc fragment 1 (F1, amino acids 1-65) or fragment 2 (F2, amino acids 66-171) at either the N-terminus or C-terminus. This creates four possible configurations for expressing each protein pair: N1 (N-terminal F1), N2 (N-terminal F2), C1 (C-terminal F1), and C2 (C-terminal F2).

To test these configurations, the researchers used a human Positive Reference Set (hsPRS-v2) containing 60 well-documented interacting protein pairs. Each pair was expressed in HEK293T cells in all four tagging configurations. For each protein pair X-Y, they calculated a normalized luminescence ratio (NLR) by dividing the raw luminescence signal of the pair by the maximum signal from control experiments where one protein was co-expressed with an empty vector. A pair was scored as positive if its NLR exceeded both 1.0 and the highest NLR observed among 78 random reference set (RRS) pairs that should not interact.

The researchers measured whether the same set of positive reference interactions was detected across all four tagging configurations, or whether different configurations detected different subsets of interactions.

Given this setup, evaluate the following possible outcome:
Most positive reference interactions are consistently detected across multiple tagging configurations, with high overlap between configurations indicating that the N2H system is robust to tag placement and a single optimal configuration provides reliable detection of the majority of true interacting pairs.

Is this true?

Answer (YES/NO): NO